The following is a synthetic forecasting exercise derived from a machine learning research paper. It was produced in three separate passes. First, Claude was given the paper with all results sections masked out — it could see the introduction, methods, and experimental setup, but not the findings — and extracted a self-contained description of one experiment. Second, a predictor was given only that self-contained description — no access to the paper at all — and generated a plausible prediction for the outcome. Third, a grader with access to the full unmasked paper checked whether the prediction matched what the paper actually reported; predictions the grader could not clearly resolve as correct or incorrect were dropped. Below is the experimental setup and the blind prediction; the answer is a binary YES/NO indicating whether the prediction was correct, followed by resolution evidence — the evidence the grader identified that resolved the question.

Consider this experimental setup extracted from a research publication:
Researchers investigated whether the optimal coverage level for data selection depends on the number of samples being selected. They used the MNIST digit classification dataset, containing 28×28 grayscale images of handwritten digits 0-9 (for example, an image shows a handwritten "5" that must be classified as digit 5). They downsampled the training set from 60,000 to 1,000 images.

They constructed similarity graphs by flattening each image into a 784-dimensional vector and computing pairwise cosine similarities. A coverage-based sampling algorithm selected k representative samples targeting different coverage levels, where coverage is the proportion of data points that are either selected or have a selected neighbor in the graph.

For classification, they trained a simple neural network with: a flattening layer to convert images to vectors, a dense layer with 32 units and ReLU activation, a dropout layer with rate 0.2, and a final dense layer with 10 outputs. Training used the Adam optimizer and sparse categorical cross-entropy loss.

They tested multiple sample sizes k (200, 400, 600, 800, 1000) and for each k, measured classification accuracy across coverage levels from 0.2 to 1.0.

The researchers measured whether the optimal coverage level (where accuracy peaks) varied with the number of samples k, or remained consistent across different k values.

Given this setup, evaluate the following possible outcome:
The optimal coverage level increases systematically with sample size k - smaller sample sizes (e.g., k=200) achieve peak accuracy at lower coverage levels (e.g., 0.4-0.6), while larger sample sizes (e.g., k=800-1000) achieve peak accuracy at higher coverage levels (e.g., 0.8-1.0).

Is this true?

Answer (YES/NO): NO